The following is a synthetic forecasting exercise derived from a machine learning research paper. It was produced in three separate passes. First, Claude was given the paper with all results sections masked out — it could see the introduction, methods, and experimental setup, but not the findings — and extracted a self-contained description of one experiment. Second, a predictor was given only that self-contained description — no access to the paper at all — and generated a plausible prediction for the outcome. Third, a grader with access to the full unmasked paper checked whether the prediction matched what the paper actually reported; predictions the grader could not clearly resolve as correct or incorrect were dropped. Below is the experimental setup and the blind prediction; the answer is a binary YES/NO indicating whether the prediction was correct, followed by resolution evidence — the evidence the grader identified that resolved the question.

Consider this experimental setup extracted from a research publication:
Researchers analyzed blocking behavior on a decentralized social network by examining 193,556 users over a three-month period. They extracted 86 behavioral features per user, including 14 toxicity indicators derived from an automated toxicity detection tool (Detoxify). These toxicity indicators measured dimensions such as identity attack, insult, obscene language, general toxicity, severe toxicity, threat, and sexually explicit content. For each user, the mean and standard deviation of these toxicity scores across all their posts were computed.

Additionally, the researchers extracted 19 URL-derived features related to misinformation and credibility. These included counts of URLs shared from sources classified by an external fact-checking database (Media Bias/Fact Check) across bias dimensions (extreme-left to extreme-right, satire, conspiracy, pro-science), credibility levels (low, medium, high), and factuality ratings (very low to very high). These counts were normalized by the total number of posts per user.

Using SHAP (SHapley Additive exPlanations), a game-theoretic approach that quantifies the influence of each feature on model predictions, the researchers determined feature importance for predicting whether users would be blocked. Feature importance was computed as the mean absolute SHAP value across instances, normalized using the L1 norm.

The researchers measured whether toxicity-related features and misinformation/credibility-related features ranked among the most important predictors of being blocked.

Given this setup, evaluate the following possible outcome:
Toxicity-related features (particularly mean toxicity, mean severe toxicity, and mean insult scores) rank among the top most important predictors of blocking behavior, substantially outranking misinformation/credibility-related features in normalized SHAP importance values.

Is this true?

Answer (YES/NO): NO